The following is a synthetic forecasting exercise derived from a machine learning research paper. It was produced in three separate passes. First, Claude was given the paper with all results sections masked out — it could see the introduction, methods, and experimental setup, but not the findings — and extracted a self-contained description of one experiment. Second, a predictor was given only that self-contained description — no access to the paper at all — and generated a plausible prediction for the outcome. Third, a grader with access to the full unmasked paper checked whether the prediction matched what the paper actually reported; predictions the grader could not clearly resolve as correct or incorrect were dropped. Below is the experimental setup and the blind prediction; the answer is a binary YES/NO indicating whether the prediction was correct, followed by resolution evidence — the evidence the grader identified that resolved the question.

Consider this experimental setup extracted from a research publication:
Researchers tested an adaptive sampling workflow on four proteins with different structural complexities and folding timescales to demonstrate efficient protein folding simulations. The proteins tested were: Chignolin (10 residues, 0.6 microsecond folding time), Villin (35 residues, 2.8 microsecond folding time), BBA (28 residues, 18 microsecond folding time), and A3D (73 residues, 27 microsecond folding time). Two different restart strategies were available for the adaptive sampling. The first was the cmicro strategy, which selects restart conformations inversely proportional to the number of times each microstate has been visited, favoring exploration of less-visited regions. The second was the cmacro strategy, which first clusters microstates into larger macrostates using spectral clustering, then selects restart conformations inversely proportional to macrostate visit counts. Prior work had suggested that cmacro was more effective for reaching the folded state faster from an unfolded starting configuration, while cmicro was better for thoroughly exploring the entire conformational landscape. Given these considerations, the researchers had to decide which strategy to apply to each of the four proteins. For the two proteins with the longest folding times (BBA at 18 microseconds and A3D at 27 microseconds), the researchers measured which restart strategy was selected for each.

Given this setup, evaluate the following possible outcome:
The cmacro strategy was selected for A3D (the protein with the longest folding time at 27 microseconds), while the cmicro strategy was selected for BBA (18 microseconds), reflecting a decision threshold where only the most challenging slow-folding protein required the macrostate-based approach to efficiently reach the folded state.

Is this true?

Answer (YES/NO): YES